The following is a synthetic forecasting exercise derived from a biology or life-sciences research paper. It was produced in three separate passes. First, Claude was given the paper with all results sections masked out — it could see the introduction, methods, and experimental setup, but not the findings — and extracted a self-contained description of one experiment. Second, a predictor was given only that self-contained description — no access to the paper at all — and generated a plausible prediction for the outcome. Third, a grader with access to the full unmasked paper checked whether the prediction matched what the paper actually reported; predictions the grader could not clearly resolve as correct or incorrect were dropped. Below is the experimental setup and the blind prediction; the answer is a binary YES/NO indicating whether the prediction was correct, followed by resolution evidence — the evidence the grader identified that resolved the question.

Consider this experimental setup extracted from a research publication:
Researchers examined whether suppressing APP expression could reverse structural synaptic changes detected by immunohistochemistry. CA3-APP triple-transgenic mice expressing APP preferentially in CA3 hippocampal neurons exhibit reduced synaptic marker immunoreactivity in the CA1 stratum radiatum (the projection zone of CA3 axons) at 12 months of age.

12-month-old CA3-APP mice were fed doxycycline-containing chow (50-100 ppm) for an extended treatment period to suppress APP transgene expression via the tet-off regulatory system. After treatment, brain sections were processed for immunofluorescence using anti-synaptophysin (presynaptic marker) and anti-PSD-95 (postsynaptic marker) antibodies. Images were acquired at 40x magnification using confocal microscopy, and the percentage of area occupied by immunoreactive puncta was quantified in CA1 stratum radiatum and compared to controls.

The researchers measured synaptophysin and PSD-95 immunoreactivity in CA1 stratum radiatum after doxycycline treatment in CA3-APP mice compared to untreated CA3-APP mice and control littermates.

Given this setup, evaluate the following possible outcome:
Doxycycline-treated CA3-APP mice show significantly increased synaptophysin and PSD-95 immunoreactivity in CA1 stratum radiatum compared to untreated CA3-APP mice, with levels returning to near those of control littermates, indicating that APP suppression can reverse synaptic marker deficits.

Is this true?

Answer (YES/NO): YES